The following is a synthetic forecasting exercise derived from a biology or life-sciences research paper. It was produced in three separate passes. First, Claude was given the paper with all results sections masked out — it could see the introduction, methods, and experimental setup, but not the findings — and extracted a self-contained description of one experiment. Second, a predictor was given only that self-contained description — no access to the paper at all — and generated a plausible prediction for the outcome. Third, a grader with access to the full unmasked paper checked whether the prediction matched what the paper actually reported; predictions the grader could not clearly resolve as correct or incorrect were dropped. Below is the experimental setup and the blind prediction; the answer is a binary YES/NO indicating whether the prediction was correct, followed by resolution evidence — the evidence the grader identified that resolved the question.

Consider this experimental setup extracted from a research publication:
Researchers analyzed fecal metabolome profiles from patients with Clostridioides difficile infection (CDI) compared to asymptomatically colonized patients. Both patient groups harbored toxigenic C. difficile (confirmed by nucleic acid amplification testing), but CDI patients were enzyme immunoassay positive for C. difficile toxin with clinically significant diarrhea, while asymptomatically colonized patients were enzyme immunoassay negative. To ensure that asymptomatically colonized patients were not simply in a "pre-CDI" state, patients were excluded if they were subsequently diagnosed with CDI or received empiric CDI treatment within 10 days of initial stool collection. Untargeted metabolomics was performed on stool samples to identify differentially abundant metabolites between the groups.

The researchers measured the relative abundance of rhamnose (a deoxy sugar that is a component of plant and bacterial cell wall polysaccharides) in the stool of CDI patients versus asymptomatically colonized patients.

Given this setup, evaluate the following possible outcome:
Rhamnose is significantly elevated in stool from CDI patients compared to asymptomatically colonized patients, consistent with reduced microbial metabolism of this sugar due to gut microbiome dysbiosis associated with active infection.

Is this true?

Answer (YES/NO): NO